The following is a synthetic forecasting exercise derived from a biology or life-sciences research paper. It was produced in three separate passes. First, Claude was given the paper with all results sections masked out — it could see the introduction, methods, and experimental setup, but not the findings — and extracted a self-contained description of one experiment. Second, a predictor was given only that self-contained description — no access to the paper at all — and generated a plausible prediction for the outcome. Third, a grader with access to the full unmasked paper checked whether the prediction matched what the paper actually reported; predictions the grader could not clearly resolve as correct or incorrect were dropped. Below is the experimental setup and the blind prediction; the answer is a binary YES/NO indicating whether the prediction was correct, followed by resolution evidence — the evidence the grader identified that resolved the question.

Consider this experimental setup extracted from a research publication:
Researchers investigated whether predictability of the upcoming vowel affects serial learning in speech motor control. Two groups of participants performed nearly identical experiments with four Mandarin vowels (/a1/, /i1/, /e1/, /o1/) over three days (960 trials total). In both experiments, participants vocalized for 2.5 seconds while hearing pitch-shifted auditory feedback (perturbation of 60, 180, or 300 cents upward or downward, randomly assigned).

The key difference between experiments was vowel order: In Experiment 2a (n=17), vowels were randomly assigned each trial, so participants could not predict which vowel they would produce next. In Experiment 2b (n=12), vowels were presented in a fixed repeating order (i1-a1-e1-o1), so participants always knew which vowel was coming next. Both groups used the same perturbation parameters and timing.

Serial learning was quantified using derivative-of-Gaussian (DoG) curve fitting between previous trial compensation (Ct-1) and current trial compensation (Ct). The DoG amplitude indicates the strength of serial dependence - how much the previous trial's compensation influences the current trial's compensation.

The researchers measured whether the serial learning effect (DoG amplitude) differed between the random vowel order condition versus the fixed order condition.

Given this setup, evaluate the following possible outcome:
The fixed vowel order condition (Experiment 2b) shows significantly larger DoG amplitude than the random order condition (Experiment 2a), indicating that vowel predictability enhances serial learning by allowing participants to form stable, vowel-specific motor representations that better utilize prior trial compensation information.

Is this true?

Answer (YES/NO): NO